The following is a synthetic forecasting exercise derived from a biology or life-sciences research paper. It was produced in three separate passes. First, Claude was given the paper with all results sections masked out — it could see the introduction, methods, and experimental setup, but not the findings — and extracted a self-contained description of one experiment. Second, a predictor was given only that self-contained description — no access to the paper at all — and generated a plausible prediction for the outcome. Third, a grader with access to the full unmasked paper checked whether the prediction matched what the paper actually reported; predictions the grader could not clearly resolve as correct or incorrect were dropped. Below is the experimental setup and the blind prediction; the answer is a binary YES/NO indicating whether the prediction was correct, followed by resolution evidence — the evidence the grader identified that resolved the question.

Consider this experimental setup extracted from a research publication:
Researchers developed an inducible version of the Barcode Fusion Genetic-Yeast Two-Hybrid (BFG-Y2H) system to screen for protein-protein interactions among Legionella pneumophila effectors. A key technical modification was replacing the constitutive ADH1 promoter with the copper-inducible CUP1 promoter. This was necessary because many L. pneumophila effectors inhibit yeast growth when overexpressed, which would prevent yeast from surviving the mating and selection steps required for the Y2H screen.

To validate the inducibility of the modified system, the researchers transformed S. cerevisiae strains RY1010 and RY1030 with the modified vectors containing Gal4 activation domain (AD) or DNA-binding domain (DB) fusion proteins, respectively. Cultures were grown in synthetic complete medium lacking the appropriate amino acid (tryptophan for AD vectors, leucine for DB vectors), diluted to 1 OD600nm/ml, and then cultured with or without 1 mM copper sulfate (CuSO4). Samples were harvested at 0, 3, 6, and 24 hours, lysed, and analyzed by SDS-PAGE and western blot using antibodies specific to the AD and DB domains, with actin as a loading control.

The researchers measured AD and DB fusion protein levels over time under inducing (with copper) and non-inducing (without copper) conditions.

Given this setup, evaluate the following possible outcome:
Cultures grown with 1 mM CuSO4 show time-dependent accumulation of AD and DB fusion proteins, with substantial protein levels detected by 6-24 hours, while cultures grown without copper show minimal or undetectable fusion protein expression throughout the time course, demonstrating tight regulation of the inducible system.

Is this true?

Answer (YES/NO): YES